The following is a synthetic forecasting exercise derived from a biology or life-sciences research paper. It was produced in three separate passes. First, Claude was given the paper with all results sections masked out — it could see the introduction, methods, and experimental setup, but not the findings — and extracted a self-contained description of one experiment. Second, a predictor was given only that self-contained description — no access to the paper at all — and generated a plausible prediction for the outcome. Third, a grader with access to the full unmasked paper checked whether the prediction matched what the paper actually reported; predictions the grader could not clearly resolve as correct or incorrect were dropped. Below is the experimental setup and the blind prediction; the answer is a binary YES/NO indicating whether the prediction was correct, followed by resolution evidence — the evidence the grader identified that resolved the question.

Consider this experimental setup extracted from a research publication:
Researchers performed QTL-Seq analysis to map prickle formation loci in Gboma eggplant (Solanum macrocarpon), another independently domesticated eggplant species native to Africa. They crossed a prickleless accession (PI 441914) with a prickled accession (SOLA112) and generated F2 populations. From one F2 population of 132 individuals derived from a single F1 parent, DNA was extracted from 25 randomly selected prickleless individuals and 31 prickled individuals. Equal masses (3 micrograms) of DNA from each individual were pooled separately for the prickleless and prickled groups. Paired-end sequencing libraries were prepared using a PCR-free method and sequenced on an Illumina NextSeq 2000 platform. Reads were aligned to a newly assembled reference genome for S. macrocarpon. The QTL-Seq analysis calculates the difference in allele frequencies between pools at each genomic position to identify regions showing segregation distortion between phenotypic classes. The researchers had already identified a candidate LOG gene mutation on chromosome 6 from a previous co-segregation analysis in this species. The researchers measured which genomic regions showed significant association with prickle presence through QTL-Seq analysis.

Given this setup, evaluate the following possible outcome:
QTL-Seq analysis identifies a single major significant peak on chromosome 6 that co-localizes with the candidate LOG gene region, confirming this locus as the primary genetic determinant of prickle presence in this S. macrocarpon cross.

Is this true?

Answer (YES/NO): NO